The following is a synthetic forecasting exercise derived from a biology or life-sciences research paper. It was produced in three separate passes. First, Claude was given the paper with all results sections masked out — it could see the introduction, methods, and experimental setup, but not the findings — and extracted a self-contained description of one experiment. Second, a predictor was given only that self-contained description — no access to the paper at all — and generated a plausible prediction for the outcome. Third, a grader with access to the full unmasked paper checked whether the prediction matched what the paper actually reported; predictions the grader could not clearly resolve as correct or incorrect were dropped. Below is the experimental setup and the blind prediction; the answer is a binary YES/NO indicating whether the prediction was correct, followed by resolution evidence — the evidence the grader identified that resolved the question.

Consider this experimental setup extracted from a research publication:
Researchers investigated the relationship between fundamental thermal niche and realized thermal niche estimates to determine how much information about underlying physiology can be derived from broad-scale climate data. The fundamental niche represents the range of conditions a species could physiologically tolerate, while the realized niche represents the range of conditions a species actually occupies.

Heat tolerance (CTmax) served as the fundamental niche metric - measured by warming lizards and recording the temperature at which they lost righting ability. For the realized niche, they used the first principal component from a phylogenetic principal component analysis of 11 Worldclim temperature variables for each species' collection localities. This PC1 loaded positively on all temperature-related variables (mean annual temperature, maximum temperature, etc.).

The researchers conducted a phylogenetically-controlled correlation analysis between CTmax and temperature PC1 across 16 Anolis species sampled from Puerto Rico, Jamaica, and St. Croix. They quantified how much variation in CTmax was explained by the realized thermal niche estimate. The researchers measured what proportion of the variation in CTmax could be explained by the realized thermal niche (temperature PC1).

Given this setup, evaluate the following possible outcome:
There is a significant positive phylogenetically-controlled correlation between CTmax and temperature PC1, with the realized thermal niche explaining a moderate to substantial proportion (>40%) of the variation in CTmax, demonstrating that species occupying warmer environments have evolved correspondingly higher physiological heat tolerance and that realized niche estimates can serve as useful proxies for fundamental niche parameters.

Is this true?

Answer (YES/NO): YES